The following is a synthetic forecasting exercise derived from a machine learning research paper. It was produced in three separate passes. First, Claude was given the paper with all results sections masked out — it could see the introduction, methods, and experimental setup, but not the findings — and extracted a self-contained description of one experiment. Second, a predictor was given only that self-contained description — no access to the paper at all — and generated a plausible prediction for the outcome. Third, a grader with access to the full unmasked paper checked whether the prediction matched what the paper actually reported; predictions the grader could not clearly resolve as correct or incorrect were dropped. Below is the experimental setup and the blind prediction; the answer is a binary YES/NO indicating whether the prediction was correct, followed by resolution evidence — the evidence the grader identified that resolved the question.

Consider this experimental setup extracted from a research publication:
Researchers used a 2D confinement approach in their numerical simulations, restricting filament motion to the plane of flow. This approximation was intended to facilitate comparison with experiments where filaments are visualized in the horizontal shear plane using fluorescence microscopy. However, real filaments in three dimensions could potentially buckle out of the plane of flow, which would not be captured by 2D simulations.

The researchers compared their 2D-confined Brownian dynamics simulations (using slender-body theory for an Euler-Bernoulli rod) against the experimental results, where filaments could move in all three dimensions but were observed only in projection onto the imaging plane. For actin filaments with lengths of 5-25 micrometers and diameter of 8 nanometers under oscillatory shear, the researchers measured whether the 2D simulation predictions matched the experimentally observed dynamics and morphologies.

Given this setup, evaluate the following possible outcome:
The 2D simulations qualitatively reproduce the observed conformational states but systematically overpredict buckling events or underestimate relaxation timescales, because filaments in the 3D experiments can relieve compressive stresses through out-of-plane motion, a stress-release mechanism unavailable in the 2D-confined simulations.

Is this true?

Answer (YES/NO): NO